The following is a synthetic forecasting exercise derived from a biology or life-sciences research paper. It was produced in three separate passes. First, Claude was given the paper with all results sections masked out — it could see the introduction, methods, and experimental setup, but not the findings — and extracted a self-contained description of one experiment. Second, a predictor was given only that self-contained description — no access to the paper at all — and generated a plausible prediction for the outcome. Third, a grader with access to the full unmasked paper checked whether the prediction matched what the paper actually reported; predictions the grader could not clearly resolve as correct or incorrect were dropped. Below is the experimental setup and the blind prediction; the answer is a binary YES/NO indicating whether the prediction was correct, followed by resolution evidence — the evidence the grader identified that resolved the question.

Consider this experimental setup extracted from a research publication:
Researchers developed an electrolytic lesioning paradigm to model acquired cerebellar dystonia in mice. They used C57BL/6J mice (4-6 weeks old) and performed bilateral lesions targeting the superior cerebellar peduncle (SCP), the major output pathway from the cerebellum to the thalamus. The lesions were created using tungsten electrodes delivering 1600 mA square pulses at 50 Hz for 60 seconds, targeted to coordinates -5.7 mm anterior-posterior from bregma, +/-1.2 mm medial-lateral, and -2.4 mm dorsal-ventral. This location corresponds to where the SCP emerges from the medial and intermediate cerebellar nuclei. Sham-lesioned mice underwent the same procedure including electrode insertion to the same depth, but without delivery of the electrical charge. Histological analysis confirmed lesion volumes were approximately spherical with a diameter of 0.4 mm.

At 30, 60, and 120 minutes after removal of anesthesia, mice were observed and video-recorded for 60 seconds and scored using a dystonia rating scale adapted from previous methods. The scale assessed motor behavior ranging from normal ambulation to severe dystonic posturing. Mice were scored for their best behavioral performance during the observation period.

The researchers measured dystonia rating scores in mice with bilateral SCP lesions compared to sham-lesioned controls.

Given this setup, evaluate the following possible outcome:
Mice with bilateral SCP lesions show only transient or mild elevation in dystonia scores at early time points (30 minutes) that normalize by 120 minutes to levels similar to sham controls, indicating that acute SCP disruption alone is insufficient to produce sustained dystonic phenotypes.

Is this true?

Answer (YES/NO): NO